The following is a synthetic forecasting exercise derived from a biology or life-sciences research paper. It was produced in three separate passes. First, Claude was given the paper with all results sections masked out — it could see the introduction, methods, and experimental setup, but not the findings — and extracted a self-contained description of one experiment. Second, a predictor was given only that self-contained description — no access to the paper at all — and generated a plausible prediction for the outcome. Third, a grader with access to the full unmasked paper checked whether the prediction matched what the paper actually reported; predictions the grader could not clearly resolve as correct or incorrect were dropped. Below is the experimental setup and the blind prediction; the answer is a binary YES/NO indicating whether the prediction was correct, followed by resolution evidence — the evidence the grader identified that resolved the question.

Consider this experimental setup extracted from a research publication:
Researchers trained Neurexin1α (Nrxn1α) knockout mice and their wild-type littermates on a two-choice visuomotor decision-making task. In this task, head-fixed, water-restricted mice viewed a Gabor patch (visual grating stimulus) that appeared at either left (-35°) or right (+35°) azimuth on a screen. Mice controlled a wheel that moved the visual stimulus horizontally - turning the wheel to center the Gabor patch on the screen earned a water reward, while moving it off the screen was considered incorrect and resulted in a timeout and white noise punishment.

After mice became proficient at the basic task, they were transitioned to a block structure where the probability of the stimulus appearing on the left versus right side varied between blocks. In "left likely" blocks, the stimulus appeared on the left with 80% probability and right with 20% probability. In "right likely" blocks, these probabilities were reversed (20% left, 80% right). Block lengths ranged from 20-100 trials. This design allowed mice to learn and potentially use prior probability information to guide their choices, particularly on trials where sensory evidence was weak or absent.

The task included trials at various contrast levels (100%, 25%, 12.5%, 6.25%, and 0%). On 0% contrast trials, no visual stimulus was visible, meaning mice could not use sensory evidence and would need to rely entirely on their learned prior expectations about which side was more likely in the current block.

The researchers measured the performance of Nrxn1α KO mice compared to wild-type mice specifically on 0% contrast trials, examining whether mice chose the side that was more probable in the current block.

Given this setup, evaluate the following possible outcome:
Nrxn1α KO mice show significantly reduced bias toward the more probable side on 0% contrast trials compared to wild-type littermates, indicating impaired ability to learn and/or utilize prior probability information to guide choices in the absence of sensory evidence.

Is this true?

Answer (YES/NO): YES